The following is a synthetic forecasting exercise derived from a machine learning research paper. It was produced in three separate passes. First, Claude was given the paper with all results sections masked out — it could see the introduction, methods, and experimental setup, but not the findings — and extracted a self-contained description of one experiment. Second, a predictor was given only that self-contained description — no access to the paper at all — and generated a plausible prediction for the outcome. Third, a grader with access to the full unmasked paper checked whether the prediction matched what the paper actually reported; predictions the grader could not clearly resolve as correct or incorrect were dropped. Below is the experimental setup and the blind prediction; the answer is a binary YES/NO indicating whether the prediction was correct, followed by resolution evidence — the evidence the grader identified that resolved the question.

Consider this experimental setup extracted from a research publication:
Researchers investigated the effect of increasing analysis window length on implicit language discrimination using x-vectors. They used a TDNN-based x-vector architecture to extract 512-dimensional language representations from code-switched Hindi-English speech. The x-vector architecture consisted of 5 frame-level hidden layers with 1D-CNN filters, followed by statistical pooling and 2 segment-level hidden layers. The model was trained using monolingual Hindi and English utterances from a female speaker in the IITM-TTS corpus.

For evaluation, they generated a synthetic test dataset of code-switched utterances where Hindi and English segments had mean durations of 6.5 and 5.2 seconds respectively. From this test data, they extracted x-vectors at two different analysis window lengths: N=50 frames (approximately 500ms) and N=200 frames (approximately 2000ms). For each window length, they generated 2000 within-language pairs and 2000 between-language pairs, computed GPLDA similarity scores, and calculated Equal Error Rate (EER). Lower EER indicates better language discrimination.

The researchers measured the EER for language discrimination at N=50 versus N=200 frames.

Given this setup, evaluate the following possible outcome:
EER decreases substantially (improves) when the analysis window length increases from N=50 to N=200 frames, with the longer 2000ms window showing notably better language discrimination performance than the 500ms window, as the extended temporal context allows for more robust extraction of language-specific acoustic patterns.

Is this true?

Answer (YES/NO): YES